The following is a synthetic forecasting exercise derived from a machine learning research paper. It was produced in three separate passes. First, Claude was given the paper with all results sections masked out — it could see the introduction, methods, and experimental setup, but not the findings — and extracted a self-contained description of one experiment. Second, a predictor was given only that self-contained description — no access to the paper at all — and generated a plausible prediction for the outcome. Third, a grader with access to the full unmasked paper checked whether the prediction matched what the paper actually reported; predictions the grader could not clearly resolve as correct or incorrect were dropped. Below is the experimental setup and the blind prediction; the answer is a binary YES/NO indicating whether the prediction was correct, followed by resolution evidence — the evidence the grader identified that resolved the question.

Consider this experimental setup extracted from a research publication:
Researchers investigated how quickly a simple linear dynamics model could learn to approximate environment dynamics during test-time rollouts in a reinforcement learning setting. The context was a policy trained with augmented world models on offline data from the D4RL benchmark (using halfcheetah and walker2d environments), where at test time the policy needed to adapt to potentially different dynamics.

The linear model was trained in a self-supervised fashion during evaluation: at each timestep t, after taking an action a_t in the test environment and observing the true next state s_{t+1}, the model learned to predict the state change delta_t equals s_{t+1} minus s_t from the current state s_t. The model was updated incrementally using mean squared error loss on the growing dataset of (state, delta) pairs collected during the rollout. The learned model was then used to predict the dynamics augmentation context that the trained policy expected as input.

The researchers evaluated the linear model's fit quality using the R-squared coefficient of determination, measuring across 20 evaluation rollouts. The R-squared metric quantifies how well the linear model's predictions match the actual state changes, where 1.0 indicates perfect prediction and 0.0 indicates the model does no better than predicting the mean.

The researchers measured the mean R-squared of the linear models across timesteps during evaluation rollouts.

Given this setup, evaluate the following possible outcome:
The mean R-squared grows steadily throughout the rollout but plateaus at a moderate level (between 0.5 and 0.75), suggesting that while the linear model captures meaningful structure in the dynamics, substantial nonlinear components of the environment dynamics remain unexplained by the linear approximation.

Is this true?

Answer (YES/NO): NO